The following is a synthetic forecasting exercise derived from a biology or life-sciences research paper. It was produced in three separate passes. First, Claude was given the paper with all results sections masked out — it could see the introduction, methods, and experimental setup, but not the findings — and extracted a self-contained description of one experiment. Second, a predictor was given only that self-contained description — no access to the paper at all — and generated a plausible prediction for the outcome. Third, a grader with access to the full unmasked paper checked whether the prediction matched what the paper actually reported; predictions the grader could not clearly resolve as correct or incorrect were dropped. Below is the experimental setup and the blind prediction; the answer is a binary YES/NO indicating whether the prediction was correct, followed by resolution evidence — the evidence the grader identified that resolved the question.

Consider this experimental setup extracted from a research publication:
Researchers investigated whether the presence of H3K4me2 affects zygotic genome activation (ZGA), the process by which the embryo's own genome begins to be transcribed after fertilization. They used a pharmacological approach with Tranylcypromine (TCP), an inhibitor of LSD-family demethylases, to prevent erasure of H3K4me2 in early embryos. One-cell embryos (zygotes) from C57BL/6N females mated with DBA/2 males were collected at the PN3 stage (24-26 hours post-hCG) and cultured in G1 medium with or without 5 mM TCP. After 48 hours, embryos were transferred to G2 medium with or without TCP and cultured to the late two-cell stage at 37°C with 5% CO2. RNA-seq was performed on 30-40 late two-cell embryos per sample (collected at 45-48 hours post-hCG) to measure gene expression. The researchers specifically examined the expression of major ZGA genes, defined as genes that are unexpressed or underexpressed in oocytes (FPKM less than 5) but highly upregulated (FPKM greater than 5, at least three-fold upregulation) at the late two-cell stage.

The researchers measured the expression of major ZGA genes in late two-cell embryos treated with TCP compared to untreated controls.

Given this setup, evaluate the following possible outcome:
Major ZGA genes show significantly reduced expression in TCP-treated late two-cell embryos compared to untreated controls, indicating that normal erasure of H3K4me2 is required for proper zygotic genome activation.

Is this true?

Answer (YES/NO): YES